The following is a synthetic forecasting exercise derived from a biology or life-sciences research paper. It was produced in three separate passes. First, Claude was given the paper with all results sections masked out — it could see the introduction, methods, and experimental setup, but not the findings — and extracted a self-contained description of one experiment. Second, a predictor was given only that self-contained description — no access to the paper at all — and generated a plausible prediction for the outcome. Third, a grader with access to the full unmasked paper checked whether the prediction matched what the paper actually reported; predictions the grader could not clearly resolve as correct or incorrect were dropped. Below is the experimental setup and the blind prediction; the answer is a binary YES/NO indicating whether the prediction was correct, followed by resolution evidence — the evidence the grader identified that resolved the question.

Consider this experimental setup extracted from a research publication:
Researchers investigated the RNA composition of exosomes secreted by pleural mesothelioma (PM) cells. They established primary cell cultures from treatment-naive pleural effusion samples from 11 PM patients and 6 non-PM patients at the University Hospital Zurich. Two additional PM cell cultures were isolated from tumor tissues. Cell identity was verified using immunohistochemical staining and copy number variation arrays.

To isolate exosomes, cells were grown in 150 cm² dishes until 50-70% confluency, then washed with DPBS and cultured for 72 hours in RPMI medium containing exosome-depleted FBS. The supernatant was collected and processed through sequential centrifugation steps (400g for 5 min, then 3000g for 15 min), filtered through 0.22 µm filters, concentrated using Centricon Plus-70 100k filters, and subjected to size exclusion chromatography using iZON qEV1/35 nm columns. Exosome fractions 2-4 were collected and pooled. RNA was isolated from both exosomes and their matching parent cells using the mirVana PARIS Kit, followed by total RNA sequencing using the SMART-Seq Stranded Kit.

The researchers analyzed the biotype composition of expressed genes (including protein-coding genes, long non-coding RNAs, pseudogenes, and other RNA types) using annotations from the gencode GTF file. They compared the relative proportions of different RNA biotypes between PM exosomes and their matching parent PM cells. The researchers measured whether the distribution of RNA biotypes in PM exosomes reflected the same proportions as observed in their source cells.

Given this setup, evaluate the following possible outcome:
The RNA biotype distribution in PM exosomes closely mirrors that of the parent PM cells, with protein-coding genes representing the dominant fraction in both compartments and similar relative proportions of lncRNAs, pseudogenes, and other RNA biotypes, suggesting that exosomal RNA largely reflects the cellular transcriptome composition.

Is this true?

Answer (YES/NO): NO